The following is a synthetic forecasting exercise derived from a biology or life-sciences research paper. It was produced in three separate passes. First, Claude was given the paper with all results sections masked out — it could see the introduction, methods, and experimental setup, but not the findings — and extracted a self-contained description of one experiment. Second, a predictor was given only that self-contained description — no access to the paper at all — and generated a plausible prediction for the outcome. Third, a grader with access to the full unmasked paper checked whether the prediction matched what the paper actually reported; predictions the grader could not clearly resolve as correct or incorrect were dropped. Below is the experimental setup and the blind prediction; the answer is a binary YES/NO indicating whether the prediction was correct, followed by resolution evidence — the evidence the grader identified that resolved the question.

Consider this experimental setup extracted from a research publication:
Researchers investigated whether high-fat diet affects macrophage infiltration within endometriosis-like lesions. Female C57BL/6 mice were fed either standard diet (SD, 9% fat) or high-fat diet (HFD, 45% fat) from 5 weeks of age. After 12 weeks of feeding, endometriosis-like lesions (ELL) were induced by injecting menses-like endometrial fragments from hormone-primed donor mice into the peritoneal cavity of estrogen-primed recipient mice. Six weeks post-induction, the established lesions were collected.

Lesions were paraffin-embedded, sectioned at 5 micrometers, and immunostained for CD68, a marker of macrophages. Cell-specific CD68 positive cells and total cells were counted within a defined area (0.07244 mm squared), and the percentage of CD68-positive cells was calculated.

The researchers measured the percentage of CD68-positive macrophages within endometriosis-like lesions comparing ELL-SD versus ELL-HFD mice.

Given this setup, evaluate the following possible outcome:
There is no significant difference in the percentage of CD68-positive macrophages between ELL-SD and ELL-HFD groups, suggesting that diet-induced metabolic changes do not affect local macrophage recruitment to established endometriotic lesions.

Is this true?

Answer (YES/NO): NO